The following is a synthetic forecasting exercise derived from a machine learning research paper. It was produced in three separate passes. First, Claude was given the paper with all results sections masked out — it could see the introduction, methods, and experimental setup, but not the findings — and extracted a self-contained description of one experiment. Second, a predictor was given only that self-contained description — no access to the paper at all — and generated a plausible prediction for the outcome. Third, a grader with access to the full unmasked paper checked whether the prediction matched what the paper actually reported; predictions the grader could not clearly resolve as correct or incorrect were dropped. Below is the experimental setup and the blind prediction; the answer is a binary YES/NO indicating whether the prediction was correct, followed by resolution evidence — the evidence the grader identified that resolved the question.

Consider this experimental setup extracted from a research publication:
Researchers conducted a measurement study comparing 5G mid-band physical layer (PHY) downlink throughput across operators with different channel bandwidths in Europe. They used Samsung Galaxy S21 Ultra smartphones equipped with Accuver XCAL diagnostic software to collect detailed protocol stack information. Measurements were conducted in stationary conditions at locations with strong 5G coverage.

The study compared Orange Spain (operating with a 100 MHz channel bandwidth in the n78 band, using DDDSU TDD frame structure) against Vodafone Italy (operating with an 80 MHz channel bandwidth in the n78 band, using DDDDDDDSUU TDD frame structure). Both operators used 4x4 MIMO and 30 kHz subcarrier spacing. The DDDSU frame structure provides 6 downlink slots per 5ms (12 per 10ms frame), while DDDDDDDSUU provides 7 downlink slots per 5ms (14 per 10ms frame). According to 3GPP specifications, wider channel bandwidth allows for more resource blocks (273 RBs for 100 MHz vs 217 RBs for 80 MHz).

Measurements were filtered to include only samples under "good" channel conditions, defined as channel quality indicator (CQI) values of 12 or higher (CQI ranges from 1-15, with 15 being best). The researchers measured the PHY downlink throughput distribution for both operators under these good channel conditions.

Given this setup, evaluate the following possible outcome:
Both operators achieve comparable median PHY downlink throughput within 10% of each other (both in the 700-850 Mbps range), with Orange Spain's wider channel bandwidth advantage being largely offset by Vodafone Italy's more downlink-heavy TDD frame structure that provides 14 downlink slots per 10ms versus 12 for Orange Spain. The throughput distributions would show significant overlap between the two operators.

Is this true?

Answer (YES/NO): NO